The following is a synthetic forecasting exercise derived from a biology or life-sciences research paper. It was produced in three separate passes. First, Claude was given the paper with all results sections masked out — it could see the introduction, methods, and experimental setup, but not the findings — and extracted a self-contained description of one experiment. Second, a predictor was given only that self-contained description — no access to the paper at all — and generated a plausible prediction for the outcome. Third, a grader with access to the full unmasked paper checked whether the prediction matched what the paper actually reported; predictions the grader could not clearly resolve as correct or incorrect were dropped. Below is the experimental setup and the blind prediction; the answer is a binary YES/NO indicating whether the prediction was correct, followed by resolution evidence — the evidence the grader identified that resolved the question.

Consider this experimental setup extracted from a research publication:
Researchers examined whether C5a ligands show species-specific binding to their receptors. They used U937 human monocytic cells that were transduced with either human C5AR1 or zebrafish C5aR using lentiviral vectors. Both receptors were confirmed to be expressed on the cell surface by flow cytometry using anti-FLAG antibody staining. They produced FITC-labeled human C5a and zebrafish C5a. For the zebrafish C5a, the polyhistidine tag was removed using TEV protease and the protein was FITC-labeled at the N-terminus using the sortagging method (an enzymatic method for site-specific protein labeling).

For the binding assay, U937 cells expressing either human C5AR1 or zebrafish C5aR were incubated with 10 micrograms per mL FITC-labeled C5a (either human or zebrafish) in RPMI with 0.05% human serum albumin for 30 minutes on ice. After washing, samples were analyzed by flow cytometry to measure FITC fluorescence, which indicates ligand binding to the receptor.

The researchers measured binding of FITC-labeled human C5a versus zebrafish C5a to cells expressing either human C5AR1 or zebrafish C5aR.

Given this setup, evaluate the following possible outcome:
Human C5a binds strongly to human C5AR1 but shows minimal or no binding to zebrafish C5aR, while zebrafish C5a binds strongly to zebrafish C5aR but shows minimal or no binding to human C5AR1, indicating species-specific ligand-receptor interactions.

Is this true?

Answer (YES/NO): YES